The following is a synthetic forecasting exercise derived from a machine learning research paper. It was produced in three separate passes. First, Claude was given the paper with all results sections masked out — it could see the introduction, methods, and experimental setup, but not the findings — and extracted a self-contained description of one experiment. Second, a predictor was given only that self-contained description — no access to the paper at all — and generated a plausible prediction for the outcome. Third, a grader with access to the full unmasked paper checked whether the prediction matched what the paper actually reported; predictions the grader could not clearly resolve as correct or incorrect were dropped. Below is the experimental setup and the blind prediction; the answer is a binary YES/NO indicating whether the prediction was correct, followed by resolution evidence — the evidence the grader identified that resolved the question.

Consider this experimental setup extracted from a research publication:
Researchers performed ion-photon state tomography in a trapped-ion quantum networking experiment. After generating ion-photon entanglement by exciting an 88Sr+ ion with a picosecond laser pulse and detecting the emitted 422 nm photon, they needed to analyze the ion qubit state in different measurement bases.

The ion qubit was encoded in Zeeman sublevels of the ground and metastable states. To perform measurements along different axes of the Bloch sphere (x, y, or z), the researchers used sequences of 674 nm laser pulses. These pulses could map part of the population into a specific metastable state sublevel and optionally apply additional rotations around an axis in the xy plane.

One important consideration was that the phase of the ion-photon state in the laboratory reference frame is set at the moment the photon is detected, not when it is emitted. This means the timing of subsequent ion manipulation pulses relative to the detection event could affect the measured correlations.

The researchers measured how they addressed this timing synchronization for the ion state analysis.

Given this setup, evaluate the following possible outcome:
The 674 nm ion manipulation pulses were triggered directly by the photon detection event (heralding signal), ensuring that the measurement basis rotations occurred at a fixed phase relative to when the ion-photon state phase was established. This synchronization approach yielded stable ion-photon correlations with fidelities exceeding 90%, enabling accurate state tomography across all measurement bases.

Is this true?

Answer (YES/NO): YES